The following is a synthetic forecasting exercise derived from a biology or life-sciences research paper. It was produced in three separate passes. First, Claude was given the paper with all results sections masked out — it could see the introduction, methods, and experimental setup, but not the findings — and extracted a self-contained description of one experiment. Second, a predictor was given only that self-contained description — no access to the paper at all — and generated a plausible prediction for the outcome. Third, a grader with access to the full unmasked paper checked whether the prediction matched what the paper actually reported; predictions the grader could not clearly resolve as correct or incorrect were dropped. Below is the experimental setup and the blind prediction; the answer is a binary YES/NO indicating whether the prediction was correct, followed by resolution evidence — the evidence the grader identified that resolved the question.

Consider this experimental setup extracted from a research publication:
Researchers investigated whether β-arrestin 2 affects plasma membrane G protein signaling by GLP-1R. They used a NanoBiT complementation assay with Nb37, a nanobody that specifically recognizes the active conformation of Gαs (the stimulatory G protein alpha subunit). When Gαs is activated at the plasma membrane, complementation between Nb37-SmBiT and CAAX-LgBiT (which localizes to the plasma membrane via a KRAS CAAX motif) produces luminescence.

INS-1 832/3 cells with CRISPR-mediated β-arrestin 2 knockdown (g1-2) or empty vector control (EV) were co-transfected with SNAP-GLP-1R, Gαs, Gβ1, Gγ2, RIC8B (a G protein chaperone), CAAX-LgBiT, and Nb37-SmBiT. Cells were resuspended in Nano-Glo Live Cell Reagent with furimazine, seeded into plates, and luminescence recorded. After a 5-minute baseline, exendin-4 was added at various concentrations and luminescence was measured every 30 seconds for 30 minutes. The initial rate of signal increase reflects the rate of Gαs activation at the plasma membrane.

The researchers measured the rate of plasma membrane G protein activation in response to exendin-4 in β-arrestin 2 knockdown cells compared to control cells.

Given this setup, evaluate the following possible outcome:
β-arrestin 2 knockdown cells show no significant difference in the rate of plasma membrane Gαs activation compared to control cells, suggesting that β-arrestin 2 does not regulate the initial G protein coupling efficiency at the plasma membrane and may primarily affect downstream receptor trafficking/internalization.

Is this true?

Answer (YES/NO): NO